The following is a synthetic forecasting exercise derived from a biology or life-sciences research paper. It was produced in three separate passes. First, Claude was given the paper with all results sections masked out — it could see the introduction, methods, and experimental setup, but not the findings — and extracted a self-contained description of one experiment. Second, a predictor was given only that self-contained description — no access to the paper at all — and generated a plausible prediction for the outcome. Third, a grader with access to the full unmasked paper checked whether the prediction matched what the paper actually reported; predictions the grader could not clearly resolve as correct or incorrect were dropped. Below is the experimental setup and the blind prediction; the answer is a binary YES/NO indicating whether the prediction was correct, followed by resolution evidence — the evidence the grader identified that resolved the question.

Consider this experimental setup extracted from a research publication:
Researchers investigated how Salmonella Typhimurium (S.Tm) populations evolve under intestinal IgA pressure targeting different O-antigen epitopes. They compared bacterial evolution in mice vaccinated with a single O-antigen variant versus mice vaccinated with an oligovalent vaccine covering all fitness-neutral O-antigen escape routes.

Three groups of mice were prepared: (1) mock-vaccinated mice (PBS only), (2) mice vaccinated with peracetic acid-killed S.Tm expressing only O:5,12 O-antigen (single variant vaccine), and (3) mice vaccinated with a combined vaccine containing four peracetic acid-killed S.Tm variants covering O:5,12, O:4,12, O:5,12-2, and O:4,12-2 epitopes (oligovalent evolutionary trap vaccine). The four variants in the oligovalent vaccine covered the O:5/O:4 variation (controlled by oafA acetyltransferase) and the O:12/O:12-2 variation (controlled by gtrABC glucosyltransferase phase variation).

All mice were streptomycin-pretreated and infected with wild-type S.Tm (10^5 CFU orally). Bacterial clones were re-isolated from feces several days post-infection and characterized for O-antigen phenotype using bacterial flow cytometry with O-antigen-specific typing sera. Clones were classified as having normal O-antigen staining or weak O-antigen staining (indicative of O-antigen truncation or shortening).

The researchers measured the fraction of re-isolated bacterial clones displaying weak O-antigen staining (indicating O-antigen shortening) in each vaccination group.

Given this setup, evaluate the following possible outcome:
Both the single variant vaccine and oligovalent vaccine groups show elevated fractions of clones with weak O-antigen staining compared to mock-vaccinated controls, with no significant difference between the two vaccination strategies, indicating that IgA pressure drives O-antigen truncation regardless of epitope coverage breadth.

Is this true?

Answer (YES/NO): NO